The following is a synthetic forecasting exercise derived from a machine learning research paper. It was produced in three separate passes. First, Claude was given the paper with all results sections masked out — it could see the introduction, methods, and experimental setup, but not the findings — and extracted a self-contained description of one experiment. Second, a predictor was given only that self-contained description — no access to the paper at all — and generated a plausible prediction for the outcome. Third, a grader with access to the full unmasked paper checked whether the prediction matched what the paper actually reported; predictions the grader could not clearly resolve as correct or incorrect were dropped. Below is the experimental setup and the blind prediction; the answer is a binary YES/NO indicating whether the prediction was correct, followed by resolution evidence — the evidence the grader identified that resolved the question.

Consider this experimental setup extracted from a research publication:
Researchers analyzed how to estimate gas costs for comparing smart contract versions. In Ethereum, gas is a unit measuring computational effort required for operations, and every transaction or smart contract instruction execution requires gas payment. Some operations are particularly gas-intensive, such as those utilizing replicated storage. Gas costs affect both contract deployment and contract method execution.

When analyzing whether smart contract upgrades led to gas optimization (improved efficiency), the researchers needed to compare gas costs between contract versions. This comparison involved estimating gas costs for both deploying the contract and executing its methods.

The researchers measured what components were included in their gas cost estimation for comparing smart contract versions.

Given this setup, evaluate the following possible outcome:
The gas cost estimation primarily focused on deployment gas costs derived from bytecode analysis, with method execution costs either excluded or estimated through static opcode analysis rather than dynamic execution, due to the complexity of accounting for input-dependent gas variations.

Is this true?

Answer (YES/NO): NO